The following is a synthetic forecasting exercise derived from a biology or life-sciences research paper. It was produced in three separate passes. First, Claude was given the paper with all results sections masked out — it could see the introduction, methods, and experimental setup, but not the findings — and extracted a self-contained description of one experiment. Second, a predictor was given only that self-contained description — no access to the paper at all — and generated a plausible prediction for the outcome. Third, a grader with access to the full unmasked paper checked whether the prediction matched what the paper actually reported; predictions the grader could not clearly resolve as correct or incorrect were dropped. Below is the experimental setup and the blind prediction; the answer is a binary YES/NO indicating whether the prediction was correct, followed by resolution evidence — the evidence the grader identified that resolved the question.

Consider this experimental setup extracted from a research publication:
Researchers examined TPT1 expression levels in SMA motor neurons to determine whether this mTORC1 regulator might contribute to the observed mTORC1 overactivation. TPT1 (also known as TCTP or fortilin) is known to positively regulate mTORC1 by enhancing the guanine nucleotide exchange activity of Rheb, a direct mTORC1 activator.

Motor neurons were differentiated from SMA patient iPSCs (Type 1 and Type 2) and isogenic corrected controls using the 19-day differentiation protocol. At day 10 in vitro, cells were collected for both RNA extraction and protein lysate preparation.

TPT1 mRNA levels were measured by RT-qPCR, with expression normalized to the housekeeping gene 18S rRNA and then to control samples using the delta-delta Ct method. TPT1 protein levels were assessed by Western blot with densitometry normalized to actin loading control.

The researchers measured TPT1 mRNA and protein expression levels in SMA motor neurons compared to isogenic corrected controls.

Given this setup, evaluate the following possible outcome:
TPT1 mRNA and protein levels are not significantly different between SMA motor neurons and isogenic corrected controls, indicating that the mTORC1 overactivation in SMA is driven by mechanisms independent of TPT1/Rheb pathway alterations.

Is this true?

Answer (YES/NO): NO